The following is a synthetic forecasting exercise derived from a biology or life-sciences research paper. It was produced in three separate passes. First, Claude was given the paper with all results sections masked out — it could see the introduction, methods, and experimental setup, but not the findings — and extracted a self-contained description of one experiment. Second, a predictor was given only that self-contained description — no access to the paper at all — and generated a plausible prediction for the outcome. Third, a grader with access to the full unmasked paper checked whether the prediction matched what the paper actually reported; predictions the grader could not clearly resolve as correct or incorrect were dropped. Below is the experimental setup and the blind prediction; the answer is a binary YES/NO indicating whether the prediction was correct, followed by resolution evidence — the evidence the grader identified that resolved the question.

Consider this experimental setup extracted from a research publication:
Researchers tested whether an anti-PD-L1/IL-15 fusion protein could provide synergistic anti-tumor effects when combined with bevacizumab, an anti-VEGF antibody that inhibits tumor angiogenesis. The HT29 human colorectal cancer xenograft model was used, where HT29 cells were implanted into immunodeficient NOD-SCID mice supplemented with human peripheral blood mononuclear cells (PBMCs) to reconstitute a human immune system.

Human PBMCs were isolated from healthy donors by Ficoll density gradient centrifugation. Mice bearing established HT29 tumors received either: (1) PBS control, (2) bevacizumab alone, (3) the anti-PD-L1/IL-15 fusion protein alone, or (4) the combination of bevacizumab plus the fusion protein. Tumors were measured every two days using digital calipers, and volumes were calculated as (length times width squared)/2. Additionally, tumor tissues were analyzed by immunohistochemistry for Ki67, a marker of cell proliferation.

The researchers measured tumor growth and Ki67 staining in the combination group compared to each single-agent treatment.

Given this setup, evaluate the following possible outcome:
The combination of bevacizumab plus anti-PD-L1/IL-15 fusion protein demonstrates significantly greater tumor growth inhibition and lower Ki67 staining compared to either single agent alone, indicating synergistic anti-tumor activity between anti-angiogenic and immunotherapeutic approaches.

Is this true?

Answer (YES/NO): NO